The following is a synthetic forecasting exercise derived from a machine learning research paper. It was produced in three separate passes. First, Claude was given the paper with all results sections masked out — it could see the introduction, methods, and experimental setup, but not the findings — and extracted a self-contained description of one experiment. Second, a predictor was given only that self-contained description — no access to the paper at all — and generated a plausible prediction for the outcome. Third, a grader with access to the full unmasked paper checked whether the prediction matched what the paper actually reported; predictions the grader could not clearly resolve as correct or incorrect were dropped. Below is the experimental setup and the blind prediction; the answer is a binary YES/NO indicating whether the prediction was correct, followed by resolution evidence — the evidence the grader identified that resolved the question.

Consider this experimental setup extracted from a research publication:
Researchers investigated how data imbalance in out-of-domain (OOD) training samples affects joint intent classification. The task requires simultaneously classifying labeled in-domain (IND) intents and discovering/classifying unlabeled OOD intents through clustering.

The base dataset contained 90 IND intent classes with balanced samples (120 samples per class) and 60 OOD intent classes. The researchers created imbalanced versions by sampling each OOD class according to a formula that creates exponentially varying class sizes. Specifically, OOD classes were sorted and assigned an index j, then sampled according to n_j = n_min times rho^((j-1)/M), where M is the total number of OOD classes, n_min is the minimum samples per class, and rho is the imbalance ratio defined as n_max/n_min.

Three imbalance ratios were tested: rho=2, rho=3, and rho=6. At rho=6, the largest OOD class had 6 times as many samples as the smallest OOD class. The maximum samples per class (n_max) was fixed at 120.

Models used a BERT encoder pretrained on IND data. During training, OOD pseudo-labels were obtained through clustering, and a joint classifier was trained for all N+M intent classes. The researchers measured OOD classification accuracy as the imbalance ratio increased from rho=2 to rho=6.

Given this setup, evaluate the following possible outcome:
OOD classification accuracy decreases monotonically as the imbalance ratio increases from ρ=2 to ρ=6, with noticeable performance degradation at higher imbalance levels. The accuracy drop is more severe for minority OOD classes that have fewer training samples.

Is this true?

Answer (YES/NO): NO